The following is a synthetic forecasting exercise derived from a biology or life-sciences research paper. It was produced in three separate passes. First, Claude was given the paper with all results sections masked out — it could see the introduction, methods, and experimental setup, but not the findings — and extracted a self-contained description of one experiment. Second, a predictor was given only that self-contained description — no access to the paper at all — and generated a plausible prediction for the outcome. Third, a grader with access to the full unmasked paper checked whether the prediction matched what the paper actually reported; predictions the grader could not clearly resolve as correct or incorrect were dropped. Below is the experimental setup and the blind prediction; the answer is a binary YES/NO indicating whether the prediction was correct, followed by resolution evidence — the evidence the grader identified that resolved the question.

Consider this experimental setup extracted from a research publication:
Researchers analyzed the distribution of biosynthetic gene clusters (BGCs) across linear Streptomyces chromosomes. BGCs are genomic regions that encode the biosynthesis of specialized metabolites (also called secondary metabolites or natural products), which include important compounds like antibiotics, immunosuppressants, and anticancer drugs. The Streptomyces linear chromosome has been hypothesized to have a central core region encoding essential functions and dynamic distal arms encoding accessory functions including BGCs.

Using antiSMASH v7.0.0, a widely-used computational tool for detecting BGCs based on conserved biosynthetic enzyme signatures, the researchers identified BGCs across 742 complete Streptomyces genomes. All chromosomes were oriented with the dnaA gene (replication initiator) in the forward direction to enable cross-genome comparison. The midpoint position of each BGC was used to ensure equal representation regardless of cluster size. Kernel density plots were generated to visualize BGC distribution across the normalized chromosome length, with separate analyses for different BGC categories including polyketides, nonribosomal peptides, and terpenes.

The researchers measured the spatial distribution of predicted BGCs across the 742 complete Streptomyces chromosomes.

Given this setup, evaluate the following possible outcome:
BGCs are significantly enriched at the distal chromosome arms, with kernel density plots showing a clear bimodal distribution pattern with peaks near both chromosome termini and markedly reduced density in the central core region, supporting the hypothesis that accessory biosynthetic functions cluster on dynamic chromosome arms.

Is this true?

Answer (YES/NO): YES